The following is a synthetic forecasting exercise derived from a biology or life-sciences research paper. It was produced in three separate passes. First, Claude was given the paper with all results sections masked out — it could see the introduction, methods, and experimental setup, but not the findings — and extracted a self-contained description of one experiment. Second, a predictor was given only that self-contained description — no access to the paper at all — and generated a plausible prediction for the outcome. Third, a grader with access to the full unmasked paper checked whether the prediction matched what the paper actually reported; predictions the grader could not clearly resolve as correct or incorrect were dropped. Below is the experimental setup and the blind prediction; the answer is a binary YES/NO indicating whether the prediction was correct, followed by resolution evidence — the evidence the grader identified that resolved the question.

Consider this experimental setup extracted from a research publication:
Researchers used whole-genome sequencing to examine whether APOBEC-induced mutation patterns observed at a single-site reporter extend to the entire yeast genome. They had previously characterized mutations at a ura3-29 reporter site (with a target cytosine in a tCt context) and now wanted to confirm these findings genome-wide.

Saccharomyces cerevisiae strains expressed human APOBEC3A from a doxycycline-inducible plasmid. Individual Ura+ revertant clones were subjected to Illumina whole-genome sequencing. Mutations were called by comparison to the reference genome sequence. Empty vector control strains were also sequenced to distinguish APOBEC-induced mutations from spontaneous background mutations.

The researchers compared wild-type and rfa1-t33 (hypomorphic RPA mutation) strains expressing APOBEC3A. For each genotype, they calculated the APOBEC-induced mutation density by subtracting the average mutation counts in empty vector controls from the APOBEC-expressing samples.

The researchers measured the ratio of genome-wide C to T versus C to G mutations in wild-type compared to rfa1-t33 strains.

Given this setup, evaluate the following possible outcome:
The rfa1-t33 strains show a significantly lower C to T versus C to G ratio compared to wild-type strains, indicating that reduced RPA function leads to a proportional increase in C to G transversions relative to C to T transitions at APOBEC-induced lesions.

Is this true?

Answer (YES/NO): YES